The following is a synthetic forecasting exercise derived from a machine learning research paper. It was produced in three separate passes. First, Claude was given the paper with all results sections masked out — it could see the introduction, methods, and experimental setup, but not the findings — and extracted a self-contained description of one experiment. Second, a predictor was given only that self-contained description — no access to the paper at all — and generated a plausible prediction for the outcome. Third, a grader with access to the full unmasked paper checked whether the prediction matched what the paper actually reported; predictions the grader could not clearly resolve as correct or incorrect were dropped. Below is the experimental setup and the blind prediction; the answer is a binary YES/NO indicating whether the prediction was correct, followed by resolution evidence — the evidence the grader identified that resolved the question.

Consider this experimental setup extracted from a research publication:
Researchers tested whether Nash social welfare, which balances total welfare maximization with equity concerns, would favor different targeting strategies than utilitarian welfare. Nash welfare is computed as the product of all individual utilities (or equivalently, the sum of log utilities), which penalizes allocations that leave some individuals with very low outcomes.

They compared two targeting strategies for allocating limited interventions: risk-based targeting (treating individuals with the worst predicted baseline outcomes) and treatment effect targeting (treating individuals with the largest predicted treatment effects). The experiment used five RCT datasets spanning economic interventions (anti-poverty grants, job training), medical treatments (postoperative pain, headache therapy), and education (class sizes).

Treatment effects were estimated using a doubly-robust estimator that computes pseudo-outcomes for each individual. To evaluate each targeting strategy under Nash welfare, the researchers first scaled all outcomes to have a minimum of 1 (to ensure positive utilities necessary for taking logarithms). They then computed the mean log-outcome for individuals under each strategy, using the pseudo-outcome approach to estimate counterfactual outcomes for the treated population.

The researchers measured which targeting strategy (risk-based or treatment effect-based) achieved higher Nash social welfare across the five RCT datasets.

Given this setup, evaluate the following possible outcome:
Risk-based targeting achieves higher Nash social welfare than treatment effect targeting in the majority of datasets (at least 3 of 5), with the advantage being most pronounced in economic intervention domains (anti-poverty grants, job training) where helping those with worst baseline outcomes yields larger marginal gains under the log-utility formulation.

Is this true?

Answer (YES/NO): NO